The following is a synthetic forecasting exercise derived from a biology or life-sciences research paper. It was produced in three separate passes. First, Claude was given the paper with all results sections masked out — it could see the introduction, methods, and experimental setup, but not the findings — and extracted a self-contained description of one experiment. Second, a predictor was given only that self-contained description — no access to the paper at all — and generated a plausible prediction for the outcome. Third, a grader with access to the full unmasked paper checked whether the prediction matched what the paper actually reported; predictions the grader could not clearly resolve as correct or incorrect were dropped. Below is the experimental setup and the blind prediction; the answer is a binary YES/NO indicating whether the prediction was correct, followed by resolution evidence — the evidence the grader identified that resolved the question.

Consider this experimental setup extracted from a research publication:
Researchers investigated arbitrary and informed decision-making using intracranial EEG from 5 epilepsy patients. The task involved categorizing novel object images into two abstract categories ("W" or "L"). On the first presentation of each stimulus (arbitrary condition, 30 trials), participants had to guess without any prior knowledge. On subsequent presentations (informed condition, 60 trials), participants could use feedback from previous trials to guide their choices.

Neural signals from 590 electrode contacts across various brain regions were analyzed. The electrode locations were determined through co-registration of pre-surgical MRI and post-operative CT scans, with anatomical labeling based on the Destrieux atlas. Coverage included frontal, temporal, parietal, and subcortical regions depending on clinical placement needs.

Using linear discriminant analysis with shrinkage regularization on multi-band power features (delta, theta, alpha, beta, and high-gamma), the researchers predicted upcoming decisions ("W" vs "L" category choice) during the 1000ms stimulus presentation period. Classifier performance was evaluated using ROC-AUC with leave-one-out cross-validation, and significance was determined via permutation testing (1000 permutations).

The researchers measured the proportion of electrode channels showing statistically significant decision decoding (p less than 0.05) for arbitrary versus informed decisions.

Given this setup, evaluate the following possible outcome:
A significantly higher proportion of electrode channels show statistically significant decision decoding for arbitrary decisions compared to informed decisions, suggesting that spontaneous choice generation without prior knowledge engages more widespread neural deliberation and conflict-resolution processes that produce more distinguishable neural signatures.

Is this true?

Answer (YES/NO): NO